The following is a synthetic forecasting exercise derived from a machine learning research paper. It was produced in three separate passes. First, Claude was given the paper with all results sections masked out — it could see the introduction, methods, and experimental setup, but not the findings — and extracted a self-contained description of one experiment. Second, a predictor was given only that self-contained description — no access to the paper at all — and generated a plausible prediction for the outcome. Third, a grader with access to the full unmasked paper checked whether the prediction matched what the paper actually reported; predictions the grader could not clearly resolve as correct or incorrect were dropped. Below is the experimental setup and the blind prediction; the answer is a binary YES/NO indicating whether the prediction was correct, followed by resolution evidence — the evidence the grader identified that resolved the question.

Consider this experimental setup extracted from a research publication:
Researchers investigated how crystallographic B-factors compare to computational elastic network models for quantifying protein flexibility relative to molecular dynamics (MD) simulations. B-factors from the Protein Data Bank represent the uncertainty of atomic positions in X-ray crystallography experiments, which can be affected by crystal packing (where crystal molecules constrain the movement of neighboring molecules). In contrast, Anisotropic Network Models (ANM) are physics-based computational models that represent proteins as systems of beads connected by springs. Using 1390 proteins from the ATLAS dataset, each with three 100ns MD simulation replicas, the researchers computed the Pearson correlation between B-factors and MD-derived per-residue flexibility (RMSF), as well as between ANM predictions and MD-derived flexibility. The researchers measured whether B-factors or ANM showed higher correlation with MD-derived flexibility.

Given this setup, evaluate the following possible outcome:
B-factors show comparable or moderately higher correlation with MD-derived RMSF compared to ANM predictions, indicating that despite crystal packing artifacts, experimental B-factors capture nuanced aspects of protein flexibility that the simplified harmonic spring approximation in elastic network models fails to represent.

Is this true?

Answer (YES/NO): NO